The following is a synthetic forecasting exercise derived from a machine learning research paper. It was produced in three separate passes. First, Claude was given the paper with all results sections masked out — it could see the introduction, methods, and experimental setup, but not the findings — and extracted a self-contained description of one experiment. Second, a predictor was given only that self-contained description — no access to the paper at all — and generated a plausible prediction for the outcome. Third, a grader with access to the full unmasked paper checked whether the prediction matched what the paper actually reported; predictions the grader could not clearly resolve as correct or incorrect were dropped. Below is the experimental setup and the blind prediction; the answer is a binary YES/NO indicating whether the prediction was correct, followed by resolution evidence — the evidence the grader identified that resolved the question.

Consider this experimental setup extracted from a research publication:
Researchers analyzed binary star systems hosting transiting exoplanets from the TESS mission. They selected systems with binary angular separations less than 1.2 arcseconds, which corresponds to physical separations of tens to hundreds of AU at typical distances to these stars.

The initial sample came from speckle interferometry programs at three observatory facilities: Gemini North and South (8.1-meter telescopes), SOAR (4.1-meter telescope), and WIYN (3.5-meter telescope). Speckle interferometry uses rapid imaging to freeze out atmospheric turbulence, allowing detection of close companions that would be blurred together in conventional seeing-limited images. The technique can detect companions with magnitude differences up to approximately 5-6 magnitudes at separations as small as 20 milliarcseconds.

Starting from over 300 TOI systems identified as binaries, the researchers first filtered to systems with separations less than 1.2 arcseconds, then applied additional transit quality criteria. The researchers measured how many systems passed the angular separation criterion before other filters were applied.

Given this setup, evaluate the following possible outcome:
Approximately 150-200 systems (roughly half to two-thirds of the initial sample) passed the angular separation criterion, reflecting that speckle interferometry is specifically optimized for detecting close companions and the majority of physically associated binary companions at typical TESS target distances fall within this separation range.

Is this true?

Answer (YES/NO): NO